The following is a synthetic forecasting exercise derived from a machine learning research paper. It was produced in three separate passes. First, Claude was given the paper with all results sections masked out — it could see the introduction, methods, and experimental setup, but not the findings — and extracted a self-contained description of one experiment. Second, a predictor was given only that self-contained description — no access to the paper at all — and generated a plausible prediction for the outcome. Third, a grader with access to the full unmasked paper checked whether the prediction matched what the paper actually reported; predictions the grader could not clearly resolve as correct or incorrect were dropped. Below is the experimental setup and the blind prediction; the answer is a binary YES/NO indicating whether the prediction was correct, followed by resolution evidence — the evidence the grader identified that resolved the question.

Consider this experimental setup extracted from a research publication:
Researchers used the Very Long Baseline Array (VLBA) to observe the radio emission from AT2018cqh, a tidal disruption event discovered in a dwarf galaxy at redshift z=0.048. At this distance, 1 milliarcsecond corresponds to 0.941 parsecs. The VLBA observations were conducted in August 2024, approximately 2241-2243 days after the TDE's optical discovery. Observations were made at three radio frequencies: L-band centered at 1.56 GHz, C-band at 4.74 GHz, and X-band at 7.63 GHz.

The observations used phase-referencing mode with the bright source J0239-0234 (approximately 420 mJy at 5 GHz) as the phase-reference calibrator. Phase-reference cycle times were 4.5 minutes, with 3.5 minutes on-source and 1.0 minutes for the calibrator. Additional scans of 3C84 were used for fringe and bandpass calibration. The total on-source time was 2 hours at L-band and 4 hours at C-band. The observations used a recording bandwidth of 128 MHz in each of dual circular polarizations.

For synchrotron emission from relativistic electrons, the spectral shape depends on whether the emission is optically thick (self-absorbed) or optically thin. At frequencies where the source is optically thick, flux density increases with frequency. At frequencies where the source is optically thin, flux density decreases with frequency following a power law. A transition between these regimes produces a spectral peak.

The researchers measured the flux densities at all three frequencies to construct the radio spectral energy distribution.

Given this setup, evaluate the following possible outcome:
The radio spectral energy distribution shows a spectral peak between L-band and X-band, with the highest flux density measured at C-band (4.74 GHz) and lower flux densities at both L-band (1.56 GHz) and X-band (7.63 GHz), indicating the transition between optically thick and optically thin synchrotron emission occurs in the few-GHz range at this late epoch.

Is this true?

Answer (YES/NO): YES